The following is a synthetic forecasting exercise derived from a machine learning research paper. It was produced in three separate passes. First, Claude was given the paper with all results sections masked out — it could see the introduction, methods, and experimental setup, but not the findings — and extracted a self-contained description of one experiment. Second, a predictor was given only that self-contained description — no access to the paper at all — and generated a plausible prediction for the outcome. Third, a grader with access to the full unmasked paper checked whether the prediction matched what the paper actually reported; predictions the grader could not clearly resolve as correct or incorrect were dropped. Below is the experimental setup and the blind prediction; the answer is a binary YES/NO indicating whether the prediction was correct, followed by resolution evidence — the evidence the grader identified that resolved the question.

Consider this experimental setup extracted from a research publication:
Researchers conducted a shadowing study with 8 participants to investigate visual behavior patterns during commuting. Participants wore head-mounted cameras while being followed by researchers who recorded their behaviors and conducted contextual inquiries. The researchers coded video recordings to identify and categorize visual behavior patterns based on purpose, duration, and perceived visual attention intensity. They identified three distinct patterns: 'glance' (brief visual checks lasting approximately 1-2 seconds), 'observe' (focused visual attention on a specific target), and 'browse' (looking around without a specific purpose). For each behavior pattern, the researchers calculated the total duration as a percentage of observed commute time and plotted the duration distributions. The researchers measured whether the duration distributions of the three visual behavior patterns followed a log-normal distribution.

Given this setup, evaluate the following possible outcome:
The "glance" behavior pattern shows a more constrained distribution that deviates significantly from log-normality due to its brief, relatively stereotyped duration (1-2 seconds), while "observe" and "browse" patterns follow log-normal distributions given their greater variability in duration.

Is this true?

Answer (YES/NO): YES